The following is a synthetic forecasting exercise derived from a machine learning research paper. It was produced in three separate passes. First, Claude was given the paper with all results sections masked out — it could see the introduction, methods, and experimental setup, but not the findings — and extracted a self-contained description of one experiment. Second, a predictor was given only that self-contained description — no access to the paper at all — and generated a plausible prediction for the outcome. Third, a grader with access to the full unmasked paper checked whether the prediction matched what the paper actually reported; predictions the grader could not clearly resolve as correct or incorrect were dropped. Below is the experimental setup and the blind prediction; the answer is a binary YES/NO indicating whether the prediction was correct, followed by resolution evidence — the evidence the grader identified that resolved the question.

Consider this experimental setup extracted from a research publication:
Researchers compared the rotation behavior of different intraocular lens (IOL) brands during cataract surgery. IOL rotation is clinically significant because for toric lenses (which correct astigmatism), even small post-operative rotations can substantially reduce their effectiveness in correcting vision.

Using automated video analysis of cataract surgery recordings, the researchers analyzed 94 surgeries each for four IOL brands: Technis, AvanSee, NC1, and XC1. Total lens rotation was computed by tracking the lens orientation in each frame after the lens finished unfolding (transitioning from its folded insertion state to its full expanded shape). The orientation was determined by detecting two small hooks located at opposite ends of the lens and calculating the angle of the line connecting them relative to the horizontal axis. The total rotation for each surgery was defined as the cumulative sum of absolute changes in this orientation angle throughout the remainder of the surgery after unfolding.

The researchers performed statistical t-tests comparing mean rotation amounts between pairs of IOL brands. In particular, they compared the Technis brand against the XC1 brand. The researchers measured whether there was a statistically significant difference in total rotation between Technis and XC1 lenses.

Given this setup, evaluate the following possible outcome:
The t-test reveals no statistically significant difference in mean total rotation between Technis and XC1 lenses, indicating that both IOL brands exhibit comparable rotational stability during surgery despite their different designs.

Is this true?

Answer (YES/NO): NO